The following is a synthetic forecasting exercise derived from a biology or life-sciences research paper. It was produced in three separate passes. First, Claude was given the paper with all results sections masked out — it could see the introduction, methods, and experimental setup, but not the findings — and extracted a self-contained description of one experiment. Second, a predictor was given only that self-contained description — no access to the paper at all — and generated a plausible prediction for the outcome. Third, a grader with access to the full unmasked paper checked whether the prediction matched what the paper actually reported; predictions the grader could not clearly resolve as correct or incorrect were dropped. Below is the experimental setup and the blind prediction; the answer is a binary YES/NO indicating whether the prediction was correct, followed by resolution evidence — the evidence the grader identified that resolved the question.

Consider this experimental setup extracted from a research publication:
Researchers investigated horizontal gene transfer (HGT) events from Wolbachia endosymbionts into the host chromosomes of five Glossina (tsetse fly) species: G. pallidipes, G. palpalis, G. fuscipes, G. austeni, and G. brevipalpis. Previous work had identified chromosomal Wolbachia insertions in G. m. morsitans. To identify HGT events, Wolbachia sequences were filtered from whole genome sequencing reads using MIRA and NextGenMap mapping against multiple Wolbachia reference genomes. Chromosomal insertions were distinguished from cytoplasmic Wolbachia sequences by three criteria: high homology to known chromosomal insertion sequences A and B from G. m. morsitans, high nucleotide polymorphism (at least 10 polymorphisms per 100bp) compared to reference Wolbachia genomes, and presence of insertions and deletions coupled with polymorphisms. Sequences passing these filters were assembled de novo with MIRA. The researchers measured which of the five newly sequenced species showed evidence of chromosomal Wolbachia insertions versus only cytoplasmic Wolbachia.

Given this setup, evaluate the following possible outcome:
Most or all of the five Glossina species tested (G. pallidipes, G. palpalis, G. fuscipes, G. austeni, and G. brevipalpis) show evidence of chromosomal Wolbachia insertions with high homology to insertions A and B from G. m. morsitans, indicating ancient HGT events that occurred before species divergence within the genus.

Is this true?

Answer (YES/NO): NO